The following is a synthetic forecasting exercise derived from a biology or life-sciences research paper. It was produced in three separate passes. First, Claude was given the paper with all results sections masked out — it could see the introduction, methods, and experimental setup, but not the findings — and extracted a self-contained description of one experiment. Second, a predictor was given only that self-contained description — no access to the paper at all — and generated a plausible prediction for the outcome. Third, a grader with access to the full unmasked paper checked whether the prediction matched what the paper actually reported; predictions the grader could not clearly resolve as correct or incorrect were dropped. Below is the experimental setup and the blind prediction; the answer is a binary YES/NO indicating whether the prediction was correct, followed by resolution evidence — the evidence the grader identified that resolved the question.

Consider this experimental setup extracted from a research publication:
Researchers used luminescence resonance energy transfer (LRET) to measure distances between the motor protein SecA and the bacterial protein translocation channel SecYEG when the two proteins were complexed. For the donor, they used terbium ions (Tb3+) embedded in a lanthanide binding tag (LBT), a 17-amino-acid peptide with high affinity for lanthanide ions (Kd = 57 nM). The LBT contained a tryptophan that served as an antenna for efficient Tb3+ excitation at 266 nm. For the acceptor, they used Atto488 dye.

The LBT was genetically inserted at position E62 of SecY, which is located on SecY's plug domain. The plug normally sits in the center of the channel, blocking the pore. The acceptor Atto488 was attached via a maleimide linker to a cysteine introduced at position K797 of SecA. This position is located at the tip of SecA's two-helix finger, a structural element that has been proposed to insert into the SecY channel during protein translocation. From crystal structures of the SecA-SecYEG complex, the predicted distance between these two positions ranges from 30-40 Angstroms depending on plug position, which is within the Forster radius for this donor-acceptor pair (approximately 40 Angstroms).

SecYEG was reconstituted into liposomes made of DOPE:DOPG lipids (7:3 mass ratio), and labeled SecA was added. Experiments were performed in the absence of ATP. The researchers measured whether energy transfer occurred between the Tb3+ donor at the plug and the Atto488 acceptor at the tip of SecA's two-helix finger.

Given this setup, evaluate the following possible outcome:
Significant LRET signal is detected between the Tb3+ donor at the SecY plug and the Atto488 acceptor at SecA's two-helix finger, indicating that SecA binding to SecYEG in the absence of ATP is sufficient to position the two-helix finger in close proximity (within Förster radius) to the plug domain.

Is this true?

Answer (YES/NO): YES